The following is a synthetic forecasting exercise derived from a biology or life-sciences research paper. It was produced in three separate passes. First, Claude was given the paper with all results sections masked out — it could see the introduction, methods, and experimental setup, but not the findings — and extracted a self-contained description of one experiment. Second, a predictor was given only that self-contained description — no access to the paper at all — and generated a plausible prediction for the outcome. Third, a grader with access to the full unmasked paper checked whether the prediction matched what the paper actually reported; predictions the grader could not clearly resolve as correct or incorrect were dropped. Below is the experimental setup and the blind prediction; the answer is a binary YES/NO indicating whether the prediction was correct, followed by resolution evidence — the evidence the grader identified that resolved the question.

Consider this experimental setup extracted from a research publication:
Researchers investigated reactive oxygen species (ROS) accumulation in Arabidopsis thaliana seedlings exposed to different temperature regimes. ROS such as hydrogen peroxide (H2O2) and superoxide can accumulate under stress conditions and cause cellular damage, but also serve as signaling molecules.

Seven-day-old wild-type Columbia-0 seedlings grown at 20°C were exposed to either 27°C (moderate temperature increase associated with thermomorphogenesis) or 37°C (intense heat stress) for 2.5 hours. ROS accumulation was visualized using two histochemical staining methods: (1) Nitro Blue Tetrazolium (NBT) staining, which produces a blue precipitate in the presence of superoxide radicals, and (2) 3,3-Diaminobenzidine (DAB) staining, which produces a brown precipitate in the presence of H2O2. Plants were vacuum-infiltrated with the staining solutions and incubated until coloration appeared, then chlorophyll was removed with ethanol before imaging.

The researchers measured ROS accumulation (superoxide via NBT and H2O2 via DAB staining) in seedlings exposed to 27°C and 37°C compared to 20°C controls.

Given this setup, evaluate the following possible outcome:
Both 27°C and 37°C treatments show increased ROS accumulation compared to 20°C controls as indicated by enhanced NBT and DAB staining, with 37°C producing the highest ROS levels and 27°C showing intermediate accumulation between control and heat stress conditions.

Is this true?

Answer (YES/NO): NO